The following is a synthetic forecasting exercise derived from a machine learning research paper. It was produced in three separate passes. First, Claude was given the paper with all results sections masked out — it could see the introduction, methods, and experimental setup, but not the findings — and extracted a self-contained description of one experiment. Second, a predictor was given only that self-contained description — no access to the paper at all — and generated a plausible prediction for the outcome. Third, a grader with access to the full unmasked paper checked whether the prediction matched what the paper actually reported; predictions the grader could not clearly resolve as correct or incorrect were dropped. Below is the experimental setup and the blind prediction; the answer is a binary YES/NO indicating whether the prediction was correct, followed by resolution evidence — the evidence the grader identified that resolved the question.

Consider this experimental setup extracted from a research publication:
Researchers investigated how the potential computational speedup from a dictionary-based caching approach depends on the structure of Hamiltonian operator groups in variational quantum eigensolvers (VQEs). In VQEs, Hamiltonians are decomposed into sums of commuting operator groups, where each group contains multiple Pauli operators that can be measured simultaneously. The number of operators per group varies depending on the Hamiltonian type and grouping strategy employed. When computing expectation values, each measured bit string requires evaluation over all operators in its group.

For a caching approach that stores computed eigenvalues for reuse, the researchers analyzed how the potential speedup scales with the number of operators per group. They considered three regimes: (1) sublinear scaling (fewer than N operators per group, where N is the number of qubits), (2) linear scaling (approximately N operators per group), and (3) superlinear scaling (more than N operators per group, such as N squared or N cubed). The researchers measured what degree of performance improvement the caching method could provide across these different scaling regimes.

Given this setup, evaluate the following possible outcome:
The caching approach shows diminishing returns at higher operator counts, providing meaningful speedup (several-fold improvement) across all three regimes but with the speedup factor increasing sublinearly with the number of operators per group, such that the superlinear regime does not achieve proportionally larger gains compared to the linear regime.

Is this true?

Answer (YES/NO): NO